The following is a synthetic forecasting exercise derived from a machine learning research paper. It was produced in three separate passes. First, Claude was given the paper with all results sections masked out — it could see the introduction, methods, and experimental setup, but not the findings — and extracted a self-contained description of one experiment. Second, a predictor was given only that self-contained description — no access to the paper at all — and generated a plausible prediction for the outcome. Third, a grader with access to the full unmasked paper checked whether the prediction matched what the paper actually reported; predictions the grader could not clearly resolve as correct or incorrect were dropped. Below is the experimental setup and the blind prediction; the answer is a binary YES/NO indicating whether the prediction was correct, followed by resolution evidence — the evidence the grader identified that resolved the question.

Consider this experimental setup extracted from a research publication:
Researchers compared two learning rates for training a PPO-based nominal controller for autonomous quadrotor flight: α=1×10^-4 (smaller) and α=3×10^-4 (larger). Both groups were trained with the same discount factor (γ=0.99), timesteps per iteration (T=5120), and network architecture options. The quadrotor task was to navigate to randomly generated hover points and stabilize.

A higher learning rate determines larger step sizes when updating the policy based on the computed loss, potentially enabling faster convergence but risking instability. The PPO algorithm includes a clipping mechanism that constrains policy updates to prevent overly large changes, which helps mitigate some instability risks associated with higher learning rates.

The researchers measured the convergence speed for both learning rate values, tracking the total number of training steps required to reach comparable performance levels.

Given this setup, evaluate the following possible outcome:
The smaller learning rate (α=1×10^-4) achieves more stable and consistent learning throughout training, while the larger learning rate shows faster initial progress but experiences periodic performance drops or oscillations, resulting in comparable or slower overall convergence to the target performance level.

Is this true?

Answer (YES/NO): NO